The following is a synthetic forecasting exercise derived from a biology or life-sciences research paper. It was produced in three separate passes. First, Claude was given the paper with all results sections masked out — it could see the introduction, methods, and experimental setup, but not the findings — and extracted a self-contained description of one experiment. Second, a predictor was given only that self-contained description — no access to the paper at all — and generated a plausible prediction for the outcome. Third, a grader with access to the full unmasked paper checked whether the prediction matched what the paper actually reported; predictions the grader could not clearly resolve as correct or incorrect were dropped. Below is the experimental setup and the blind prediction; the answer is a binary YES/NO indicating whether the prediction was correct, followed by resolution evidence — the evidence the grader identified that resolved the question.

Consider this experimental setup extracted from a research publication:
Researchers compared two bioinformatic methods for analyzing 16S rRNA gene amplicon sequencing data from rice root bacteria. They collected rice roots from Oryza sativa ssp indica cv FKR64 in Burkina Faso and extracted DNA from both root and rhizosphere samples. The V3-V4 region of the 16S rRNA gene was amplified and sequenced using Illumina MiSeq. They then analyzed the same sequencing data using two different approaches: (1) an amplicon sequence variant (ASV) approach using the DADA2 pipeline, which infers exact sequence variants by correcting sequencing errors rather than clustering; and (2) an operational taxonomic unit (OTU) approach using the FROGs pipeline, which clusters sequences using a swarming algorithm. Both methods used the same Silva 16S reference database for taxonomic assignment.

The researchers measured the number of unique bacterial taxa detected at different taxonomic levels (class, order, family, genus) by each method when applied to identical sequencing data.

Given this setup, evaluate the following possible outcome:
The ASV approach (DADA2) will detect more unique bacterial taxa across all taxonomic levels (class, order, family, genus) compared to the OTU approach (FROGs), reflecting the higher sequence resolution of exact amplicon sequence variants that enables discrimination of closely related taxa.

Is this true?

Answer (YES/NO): YES